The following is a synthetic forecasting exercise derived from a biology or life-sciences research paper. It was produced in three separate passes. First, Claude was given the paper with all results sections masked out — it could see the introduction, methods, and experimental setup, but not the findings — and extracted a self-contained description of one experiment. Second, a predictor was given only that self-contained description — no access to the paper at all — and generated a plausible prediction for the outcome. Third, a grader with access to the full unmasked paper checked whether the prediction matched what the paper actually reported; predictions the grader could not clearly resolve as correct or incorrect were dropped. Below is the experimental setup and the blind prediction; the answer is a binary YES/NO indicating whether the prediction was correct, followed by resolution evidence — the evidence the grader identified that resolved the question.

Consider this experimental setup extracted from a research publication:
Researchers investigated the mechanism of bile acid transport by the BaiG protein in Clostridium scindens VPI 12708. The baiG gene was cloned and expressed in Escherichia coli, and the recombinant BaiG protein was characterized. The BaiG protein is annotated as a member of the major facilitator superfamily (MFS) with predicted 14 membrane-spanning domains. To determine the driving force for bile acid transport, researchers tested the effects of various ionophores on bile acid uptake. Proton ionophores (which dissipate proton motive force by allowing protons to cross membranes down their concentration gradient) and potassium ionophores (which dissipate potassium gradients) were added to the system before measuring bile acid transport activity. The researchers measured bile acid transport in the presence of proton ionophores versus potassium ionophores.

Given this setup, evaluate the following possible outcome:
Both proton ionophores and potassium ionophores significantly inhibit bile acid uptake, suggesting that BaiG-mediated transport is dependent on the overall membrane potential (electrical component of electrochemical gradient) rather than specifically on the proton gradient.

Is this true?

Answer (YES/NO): NO